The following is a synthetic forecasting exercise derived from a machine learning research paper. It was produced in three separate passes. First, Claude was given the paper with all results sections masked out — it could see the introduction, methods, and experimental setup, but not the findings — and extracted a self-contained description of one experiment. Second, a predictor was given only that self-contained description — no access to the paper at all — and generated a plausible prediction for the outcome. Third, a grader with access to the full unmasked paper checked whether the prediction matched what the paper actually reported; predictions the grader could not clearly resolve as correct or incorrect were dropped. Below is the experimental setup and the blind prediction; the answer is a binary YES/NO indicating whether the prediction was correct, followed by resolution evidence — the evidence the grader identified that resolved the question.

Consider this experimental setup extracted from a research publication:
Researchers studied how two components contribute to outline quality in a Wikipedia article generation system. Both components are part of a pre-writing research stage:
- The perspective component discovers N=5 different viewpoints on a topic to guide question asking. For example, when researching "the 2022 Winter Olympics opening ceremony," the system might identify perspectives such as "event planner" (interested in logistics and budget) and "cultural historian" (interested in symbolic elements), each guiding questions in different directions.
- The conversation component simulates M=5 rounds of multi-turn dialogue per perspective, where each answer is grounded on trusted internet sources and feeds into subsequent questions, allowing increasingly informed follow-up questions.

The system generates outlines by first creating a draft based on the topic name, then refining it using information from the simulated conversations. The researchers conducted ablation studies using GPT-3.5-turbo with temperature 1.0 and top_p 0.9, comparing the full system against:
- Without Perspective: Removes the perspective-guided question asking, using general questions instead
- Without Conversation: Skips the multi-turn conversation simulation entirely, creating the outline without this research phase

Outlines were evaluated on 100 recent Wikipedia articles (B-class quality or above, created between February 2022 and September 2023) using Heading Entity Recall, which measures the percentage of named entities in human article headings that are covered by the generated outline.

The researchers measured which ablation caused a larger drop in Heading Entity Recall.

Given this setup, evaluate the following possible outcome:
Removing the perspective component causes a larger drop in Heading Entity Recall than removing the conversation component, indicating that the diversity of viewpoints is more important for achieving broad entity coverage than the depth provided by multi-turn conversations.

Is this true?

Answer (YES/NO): NO